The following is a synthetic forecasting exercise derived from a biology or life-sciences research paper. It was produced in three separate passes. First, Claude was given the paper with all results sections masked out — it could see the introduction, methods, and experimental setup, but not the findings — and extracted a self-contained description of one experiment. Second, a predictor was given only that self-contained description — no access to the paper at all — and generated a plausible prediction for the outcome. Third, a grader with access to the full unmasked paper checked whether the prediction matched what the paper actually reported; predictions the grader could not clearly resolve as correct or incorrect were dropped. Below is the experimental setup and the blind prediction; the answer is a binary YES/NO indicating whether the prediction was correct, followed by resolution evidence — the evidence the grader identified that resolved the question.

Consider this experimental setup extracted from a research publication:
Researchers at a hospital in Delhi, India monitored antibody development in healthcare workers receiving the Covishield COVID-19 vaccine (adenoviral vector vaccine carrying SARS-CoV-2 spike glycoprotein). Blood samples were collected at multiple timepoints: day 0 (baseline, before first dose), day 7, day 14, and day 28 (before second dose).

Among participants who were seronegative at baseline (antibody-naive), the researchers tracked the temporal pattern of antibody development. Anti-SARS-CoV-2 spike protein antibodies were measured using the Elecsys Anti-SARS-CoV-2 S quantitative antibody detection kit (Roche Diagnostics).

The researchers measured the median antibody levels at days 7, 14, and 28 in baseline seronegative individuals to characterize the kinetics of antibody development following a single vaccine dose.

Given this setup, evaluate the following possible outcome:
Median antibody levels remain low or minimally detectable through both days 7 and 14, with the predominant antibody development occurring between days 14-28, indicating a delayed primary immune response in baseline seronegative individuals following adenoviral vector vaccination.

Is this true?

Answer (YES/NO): YES